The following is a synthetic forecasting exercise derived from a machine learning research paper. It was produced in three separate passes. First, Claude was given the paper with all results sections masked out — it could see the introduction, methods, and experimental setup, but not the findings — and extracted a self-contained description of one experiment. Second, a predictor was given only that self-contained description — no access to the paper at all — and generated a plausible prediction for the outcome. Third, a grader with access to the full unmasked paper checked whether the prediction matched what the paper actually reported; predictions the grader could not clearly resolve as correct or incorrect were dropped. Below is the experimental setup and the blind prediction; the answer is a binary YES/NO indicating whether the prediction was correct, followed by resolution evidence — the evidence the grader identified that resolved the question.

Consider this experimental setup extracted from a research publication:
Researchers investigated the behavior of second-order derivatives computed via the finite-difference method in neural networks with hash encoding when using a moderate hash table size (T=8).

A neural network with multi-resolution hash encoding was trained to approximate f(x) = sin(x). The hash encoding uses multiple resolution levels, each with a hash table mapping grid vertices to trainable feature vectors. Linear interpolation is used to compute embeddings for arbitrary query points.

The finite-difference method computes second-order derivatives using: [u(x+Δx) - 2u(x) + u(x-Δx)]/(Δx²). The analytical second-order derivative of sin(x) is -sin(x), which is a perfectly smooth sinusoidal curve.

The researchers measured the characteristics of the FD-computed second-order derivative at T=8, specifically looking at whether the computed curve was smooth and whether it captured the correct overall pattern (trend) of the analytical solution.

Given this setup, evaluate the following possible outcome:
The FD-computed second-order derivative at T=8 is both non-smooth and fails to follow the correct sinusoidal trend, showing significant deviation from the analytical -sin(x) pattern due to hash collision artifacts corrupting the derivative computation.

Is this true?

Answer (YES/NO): NO